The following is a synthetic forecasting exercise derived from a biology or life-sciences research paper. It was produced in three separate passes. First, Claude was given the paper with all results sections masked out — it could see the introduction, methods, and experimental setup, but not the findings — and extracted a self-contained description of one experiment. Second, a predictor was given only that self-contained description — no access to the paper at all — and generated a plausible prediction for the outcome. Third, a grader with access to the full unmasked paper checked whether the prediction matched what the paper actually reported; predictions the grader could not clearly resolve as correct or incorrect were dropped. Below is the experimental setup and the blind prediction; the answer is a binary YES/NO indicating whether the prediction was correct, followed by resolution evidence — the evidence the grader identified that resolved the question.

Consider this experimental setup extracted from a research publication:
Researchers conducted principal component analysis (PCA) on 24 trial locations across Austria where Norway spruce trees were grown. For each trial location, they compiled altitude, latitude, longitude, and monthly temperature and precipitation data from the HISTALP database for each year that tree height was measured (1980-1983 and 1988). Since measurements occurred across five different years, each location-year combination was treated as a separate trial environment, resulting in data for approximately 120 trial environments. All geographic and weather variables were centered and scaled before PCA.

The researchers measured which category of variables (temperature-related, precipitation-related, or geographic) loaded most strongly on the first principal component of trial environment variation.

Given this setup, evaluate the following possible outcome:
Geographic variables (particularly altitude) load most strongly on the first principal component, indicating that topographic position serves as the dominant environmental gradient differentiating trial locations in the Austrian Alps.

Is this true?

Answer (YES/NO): NO